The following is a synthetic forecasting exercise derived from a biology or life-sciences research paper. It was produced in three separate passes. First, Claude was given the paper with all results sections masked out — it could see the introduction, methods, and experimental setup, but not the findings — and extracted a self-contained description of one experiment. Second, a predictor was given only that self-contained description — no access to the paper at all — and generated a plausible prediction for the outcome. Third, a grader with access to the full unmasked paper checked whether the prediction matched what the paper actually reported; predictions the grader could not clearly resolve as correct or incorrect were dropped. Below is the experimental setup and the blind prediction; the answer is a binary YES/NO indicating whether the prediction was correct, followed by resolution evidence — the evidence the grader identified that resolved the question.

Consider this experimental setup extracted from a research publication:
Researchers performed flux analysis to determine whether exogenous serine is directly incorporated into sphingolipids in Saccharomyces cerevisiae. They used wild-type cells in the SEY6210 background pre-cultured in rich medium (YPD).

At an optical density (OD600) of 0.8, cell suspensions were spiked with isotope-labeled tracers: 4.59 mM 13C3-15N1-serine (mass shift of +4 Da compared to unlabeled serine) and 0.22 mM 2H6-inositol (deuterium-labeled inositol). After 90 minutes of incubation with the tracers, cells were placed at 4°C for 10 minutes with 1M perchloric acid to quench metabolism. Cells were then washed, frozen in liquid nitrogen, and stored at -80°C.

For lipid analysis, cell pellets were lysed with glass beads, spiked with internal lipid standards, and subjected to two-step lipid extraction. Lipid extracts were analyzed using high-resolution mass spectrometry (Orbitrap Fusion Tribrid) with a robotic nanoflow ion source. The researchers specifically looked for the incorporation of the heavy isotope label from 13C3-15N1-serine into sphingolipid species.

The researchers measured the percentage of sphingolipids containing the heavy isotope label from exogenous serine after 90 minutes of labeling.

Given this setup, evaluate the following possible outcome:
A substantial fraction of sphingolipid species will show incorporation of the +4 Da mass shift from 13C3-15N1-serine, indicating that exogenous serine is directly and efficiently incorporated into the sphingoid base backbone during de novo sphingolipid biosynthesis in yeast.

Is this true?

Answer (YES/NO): YES